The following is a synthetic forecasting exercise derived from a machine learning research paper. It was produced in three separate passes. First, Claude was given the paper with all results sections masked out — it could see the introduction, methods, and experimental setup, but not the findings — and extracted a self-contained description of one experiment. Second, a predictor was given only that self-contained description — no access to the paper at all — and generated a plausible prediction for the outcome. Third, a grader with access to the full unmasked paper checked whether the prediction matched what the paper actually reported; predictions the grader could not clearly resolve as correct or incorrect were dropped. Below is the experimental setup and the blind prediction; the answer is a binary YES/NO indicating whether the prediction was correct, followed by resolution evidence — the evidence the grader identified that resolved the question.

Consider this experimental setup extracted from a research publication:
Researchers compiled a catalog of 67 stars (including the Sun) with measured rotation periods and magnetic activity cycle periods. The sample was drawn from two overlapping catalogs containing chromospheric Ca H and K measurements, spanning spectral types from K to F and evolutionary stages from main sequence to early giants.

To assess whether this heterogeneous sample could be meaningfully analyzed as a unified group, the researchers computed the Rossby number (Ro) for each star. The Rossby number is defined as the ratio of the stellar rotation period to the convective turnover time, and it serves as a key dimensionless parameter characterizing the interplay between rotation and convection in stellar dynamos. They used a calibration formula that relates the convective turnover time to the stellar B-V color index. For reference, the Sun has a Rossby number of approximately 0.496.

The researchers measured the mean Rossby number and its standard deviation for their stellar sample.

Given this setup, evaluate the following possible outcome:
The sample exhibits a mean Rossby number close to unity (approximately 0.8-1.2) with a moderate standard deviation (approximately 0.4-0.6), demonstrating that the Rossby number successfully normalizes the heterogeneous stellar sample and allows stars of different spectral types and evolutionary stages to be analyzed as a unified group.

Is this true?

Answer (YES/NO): NO